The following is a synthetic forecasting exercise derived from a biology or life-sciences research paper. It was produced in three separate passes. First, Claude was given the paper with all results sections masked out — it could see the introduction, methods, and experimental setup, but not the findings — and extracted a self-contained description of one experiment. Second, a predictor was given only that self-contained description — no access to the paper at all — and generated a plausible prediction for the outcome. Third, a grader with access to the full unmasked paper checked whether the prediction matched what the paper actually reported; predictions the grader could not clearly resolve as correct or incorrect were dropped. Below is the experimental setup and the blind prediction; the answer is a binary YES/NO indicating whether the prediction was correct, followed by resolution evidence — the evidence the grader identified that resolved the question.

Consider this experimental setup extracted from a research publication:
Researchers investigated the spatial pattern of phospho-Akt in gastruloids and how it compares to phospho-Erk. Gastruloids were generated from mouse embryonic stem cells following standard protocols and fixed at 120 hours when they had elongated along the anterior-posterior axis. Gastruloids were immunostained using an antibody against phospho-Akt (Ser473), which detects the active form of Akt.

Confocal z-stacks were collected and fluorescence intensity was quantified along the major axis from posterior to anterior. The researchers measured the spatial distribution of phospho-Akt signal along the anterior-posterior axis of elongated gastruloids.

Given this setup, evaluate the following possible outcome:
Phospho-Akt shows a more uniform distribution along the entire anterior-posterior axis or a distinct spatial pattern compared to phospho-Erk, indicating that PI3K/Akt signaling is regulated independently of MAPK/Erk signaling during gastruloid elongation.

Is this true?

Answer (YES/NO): NO